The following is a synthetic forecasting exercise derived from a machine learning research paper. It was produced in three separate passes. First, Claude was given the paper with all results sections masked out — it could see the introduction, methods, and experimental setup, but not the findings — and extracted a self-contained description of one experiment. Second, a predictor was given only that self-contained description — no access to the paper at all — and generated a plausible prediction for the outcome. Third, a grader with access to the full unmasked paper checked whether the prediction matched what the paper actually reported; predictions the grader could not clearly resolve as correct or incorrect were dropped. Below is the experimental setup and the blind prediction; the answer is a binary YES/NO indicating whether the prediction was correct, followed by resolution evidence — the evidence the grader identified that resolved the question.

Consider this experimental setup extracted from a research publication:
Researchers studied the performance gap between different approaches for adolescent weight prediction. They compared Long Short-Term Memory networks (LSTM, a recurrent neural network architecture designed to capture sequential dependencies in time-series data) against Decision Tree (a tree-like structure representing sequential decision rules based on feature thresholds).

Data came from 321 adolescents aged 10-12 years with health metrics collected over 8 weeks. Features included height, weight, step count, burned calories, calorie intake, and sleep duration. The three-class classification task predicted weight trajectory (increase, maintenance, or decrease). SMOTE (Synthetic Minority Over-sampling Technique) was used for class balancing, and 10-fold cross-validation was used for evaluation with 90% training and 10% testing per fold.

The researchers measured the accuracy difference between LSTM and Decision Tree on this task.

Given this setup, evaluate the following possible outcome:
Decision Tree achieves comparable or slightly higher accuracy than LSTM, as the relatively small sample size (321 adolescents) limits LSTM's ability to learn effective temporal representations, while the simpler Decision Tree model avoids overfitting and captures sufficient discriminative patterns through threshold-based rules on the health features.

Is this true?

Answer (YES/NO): NO